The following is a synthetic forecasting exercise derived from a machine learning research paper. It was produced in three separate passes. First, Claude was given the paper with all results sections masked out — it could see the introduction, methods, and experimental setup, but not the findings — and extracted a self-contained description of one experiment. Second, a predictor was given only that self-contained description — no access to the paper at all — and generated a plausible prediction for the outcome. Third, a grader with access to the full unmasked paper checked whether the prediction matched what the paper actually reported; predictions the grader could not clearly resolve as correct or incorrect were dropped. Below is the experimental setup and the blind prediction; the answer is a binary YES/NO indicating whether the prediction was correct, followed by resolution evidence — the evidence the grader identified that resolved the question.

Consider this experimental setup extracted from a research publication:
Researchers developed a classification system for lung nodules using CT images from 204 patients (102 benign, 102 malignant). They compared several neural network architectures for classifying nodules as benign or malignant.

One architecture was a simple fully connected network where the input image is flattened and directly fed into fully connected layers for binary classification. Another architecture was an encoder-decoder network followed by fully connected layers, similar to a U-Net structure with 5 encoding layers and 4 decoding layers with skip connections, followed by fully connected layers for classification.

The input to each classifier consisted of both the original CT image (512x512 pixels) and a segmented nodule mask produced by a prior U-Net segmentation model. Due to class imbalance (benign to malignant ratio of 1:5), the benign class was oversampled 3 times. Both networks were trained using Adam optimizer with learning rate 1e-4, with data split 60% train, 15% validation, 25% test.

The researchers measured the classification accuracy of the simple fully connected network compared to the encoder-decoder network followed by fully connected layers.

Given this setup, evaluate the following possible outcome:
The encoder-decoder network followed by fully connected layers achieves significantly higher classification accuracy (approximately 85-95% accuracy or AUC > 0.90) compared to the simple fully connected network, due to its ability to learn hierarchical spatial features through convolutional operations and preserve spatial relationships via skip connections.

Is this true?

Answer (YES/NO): NO